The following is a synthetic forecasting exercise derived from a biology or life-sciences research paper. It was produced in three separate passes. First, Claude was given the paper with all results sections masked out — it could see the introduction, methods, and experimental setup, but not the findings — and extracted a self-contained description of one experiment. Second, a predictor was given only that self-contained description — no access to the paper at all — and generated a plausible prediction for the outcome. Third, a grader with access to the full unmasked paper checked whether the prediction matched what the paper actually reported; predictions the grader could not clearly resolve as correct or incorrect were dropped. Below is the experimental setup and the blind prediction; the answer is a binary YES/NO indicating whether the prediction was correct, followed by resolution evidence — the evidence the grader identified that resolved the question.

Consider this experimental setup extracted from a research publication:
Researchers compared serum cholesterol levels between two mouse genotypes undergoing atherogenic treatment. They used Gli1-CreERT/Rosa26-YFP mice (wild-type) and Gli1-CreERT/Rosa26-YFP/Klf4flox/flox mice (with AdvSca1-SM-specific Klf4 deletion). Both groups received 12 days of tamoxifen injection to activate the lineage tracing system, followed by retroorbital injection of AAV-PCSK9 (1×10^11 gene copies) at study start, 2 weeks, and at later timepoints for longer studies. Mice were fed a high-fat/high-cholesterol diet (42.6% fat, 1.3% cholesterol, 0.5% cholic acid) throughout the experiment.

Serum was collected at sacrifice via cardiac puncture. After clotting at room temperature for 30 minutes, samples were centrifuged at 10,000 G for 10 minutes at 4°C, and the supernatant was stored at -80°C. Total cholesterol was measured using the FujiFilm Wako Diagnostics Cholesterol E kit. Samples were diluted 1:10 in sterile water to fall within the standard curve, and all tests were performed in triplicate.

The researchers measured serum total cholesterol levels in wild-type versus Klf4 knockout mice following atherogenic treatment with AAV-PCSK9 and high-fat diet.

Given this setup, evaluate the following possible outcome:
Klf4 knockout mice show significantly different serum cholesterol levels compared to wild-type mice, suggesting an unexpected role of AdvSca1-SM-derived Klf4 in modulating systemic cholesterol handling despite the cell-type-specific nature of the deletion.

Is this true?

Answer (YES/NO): NO